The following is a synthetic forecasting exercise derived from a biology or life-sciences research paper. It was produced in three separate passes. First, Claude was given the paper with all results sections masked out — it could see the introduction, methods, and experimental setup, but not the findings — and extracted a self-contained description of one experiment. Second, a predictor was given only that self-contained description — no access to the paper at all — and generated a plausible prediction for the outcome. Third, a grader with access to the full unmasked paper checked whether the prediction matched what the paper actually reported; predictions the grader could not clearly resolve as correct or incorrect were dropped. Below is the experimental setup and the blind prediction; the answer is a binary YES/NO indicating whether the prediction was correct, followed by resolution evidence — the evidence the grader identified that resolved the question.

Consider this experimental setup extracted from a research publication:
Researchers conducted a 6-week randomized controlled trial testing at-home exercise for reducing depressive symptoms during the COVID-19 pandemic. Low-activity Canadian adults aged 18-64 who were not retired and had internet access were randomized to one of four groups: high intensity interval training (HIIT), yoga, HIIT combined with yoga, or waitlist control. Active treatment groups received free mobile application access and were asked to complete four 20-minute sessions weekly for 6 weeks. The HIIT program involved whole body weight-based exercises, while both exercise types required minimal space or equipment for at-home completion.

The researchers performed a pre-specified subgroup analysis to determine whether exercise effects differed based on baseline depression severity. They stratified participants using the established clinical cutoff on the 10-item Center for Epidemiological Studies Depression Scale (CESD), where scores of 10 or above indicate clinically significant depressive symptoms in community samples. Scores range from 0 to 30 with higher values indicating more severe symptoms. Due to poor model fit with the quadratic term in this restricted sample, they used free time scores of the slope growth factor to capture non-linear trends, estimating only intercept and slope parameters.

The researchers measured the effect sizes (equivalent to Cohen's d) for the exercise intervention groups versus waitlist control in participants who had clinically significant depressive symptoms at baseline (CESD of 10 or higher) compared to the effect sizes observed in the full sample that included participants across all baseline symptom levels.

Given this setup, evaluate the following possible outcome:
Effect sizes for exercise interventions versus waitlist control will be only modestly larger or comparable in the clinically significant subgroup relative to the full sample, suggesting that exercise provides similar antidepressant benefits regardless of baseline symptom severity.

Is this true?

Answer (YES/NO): NO